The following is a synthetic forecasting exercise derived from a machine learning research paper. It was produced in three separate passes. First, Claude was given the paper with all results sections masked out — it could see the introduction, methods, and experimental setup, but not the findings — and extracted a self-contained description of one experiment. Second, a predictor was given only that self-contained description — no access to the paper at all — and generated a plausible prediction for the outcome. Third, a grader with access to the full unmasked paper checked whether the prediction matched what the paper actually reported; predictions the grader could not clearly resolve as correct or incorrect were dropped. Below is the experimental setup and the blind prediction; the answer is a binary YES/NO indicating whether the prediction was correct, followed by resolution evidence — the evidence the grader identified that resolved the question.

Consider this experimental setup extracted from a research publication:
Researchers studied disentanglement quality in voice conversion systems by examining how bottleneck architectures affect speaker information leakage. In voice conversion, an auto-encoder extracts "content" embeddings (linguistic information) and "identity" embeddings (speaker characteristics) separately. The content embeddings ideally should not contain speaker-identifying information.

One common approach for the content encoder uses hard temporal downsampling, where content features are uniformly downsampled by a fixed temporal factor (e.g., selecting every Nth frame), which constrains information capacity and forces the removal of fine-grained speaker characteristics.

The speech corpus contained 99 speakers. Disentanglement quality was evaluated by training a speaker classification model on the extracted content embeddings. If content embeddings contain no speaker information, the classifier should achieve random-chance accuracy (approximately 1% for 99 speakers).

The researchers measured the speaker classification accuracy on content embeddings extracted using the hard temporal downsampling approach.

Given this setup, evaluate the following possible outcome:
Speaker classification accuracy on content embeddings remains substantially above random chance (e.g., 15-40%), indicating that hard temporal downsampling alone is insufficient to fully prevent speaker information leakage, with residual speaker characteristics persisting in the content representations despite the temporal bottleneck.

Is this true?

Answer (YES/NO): NO